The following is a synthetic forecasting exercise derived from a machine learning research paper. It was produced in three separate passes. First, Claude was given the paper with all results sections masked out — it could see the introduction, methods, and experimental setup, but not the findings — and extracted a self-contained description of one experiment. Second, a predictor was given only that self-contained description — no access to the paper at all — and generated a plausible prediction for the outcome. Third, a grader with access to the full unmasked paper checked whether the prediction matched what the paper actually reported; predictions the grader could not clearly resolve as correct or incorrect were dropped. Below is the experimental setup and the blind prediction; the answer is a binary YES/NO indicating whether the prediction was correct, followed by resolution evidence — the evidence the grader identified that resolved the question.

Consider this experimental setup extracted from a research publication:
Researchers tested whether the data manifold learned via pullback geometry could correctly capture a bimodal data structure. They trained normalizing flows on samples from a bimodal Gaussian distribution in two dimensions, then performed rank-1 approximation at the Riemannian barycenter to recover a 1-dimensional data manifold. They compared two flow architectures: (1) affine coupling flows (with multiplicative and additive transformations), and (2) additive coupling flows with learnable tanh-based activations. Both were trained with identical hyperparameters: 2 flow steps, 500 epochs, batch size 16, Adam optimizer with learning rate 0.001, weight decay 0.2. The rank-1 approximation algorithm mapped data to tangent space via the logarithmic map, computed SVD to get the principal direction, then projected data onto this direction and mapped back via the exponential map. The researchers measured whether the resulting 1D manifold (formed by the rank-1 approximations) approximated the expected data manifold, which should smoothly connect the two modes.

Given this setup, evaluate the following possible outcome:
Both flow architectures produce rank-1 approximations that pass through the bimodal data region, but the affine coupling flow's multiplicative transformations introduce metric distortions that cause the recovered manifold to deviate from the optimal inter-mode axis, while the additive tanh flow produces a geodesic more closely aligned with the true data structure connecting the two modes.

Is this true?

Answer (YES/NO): NO